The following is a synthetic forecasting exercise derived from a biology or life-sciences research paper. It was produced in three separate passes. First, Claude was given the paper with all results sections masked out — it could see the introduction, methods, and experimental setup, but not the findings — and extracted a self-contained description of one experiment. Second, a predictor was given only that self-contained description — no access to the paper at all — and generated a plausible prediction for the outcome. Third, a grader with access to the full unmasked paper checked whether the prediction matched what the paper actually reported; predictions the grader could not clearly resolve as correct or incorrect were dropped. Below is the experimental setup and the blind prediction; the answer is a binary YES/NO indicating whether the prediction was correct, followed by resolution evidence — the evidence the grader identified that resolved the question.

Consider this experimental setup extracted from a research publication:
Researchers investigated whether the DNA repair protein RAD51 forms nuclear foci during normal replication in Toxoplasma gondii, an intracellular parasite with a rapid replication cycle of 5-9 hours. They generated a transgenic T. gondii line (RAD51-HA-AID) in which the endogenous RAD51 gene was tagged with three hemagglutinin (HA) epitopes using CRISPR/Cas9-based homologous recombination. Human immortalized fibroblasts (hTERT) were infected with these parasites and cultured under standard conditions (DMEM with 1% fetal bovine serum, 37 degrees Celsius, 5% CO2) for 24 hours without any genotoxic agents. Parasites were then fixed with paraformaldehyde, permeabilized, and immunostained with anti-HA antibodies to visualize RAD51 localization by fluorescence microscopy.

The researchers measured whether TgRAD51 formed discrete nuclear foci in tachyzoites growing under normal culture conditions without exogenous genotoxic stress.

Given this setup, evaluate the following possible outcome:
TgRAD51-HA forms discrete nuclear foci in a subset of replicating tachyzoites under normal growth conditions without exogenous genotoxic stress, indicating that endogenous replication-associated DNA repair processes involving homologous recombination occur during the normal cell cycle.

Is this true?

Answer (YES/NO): YES